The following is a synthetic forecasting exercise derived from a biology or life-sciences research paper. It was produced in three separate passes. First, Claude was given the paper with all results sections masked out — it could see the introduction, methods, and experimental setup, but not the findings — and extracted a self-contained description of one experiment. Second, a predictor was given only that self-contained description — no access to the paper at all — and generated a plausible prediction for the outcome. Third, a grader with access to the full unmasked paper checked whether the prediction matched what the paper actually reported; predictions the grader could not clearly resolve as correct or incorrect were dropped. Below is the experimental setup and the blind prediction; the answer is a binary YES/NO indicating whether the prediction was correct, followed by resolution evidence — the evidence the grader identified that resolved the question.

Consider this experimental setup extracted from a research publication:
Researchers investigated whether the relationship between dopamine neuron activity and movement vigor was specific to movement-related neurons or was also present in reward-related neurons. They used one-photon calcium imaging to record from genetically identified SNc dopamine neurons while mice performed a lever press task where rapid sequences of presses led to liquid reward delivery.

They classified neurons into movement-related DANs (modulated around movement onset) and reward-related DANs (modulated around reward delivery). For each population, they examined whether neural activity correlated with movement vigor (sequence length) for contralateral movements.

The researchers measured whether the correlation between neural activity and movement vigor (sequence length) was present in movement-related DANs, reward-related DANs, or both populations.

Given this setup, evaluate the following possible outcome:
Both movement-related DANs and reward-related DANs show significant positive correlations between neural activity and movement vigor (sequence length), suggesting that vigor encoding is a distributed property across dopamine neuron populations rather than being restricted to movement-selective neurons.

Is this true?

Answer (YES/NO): NO